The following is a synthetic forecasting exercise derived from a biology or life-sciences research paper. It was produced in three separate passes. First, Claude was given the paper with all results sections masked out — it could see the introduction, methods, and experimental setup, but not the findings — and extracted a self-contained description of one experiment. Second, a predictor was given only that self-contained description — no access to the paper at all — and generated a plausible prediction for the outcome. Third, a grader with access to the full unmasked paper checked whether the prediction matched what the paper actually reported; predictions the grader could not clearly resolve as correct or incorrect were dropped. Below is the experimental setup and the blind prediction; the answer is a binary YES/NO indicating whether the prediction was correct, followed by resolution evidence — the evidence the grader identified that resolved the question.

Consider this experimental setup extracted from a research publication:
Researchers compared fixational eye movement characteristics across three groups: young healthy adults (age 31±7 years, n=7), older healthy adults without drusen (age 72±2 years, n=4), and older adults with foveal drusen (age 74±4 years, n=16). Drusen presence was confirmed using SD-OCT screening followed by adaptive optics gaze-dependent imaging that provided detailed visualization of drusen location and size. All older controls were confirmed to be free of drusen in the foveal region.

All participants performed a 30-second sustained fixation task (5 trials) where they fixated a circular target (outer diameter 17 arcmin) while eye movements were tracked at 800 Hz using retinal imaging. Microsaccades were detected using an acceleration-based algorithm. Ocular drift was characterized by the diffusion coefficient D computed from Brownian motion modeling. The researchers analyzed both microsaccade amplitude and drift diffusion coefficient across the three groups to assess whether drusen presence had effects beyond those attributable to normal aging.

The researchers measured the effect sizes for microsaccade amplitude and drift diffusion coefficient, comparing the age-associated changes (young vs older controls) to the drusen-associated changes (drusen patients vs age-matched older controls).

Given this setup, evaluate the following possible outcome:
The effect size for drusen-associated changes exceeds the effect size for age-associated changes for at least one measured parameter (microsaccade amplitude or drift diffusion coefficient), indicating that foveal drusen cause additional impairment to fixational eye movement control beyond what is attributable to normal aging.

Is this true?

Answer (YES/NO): YES